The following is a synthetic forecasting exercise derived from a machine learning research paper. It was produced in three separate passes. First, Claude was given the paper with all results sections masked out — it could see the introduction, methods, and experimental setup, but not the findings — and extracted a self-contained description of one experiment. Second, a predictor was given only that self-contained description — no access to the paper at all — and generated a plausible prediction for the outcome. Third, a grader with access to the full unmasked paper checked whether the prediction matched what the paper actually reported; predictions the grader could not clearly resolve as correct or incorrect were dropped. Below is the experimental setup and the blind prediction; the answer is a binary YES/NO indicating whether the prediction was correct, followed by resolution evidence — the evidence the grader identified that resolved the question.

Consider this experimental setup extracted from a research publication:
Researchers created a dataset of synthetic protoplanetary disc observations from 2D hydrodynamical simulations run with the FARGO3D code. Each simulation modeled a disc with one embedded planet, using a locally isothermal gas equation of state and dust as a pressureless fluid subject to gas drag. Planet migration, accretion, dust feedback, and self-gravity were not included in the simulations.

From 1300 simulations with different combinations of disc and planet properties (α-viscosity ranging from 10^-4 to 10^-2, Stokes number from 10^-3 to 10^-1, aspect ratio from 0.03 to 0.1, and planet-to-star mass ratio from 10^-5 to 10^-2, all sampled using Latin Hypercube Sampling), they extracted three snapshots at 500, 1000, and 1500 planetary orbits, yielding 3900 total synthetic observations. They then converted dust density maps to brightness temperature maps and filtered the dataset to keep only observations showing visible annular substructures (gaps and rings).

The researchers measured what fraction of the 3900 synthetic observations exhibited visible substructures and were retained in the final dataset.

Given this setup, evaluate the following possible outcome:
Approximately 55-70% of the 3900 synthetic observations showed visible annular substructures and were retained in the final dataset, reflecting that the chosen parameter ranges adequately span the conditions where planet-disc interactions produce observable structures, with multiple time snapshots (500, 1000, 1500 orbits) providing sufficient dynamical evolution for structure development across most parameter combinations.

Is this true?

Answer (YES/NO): YES